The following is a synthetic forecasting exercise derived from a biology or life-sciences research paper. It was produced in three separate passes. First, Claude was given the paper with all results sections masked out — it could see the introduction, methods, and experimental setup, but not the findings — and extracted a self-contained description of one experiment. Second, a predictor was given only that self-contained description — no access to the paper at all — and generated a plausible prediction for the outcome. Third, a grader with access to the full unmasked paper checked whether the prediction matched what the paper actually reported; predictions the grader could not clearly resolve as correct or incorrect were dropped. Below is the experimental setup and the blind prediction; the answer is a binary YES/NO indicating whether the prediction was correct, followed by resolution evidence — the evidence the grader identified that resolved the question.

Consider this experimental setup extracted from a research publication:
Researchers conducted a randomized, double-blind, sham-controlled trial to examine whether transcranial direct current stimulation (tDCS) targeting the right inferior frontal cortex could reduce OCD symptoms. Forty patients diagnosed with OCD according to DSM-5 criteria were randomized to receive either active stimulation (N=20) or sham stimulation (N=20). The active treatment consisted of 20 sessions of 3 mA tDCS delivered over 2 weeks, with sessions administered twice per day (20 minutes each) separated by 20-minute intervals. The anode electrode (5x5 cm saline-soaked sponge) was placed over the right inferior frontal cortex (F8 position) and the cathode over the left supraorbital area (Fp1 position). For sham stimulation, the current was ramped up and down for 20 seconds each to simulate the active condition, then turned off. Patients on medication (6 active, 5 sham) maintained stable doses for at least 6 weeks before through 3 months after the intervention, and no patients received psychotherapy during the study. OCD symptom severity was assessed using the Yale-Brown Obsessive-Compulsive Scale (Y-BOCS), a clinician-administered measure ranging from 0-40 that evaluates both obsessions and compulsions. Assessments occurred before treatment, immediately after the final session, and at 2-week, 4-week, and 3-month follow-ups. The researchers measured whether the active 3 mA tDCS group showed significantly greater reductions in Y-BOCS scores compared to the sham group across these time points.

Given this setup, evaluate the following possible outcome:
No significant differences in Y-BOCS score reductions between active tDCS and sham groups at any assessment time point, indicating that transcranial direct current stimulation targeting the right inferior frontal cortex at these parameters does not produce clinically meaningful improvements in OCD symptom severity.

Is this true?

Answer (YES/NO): YES